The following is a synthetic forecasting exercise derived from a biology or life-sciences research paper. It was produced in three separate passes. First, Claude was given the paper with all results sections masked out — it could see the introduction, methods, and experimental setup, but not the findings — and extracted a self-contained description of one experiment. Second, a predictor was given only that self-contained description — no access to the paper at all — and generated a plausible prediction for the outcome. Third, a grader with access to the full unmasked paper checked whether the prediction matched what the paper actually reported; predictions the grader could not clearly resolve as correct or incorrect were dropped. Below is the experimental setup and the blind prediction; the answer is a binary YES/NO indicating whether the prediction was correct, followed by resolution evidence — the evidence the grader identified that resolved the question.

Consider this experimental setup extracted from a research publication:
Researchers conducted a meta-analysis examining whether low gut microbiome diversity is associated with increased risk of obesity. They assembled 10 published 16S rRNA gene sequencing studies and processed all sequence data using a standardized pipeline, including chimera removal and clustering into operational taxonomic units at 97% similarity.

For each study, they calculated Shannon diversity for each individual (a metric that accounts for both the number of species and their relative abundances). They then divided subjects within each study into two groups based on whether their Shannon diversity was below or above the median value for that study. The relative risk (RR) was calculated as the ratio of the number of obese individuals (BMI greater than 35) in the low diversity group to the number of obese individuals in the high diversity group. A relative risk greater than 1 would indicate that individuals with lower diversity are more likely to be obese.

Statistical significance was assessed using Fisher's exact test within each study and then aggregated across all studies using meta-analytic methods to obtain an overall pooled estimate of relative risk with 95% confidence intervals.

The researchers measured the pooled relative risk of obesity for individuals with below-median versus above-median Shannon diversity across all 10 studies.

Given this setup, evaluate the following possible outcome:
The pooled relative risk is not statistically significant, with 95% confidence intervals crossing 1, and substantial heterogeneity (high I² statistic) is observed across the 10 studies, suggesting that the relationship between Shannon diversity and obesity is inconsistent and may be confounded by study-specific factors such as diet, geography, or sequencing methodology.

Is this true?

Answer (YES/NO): NO